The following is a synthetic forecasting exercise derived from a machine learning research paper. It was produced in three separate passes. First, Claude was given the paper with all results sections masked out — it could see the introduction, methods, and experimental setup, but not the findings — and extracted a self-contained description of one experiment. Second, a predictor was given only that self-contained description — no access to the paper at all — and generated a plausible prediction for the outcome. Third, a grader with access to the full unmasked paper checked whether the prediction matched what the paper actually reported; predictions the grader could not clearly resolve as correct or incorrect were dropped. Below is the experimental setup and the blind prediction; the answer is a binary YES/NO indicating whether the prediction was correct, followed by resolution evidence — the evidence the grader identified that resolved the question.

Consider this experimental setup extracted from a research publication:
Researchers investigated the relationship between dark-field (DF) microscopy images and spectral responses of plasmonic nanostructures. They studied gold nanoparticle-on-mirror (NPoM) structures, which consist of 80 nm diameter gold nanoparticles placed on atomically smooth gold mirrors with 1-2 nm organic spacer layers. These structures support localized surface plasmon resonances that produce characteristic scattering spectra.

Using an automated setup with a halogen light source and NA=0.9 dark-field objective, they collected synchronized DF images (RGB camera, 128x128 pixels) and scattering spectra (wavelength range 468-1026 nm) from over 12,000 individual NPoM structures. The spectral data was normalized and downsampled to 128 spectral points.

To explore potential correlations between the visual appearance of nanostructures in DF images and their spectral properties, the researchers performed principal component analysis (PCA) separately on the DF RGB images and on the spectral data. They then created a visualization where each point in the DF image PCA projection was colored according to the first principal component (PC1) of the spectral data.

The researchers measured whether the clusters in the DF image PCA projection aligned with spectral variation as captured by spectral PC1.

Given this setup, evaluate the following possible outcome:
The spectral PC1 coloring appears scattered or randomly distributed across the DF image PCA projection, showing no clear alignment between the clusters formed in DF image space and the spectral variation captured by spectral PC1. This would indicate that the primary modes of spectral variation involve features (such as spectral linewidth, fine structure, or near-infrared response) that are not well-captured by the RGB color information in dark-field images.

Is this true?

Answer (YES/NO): NO